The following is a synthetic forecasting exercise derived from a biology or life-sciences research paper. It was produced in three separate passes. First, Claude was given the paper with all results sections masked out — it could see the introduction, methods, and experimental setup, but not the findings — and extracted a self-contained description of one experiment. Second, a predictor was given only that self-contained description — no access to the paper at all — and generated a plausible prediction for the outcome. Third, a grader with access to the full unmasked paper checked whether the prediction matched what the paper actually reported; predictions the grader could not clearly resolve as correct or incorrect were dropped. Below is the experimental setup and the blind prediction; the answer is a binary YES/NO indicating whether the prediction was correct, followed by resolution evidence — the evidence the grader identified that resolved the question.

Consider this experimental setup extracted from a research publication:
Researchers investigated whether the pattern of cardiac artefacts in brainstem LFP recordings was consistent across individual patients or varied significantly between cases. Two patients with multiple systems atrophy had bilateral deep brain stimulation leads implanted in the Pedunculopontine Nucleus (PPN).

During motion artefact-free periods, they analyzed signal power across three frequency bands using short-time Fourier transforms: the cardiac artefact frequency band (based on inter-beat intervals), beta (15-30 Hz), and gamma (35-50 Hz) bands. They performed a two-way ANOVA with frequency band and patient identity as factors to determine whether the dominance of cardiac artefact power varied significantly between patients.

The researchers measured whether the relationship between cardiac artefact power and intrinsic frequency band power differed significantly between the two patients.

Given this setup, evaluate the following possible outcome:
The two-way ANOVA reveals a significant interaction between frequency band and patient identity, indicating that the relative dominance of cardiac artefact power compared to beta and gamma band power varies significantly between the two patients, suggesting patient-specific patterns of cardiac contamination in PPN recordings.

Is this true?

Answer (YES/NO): NO